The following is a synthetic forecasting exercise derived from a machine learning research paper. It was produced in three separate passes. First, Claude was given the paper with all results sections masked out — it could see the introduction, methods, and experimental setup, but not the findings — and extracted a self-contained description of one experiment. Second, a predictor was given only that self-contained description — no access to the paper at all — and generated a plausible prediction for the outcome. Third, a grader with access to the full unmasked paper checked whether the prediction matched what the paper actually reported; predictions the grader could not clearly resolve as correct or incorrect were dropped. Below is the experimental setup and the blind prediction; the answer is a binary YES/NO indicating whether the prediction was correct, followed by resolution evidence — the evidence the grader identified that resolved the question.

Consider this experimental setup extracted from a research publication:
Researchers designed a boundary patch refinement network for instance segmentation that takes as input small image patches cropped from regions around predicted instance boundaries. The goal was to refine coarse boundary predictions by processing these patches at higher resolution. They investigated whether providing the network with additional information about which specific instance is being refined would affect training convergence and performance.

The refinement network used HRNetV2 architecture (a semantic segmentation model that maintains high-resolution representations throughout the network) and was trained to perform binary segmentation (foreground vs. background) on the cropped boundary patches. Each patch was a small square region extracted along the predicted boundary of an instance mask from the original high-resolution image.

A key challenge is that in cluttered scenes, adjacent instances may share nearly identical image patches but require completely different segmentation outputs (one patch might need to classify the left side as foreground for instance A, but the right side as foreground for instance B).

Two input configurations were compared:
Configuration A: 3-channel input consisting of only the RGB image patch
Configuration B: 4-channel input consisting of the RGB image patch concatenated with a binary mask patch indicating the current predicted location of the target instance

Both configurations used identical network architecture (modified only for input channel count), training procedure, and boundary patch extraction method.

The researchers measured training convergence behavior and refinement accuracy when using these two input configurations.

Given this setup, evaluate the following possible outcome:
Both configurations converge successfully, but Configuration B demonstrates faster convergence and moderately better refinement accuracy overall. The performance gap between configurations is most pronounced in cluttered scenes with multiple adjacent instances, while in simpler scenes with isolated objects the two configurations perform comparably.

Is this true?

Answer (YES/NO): NO